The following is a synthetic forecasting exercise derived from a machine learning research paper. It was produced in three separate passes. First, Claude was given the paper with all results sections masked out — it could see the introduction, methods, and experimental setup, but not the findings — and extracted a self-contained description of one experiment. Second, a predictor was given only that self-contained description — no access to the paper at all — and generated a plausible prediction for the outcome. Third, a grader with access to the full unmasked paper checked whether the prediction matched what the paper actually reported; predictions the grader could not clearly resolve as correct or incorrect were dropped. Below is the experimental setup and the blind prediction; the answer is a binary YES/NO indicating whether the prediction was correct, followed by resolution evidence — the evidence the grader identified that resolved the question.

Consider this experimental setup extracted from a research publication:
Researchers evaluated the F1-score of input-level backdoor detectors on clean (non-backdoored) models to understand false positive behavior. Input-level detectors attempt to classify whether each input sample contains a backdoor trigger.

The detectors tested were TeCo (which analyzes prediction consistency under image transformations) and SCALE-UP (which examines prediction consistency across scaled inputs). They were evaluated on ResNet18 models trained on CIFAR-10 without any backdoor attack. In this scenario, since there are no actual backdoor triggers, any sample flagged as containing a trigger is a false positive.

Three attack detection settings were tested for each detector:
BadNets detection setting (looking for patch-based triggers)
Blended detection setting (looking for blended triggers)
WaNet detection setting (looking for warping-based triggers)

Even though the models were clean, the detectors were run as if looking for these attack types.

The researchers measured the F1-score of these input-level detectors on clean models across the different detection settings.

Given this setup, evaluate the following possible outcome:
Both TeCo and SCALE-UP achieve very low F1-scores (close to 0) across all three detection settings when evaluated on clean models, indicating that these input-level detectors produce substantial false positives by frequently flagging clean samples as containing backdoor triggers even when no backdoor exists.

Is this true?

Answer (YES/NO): NO